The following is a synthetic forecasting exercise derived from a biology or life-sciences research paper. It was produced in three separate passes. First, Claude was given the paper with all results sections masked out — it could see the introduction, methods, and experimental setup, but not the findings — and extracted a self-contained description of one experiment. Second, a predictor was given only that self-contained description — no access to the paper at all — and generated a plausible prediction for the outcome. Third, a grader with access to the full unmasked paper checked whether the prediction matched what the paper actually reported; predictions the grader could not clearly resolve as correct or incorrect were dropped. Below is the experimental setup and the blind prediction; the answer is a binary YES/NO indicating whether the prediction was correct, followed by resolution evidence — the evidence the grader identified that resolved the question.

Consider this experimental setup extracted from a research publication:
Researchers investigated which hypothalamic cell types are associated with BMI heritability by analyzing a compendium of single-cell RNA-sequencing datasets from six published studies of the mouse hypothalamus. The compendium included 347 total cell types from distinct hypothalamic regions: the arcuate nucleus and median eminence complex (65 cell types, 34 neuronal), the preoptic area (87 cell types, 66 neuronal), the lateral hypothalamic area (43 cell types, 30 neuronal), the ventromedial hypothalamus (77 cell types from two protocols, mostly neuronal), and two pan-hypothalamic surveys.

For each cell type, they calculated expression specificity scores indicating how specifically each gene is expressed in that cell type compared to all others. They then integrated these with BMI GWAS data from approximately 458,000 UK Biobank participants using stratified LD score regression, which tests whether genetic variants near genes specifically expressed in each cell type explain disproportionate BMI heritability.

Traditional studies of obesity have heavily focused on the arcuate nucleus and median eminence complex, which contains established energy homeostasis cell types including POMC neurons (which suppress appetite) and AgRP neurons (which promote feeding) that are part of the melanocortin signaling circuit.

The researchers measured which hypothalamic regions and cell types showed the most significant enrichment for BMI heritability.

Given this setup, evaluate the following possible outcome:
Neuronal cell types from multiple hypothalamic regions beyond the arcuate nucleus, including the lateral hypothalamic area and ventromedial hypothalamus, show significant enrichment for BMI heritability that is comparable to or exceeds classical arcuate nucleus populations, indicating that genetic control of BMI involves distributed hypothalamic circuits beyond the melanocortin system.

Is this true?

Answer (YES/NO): YES